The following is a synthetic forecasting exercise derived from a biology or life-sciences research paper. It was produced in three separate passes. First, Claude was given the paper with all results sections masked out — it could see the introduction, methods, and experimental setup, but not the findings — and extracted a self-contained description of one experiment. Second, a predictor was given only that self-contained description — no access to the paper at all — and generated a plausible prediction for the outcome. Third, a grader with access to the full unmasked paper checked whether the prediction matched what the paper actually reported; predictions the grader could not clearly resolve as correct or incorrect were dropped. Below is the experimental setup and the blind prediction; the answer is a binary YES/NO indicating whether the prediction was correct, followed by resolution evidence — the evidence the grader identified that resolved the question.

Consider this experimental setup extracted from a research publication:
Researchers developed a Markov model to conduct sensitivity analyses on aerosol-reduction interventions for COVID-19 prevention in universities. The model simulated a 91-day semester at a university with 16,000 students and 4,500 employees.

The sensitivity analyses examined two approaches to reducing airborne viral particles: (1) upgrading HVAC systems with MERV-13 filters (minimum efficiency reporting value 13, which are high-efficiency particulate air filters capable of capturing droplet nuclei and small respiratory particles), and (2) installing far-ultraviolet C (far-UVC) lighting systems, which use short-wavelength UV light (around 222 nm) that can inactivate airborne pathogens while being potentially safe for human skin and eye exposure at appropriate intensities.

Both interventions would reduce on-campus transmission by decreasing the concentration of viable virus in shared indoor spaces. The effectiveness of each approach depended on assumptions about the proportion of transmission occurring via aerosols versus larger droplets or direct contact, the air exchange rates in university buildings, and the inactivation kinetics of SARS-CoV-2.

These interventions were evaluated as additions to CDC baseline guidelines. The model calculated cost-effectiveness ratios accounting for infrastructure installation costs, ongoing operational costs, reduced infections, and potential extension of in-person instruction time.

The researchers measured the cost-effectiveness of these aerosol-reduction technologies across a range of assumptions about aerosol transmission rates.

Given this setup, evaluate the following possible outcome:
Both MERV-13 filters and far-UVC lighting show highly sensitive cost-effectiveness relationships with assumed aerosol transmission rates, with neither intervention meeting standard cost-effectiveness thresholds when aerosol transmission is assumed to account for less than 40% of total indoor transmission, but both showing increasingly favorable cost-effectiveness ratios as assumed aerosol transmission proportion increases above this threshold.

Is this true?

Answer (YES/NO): NO